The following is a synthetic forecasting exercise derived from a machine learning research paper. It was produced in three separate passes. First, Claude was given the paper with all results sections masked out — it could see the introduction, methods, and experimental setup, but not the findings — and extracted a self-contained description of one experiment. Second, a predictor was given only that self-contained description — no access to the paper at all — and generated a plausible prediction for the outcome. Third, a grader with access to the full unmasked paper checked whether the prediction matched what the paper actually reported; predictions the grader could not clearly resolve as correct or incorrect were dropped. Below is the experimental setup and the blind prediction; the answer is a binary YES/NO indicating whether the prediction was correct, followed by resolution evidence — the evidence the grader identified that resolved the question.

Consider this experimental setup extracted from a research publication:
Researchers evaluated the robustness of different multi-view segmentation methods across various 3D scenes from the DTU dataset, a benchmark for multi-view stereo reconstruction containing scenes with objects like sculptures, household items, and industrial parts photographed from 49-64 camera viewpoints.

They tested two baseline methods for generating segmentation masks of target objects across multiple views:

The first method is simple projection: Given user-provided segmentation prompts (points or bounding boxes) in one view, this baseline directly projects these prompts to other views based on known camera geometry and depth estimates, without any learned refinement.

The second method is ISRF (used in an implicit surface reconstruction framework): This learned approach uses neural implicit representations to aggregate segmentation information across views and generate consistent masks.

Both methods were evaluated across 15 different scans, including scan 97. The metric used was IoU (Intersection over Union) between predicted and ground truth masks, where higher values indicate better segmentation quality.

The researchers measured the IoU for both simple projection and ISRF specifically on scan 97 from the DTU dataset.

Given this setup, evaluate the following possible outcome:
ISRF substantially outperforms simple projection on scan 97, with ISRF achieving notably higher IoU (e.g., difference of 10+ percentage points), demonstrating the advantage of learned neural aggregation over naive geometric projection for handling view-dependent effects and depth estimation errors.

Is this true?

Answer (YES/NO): NO